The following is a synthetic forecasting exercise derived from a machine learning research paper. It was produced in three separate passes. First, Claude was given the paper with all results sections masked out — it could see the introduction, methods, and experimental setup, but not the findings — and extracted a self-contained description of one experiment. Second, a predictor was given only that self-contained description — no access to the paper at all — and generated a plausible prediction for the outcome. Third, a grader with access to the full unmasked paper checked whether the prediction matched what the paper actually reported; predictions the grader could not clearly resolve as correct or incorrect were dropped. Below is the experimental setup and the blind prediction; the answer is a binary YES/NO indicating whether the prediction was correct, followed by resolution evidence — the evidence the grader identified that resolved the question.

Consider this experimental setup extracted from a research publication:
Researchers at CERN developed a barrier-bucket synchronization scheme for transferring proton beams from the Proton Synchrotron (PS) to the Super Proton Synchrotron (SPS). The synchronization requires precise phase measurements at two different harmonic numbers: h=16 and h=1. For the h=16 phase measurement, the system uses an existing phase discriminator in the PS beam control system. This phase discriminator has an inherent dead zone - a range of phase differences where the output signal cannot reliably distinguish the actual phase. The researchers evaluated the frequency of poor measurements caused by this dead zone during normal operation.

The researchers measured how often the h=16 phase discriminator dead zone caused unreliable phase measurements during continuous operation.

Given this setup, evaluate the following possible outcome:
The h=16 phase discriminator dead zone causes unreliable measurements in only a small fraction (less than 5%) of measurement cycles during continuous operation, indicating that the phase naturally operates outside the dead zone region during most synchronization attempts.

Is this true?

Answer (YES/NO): YES